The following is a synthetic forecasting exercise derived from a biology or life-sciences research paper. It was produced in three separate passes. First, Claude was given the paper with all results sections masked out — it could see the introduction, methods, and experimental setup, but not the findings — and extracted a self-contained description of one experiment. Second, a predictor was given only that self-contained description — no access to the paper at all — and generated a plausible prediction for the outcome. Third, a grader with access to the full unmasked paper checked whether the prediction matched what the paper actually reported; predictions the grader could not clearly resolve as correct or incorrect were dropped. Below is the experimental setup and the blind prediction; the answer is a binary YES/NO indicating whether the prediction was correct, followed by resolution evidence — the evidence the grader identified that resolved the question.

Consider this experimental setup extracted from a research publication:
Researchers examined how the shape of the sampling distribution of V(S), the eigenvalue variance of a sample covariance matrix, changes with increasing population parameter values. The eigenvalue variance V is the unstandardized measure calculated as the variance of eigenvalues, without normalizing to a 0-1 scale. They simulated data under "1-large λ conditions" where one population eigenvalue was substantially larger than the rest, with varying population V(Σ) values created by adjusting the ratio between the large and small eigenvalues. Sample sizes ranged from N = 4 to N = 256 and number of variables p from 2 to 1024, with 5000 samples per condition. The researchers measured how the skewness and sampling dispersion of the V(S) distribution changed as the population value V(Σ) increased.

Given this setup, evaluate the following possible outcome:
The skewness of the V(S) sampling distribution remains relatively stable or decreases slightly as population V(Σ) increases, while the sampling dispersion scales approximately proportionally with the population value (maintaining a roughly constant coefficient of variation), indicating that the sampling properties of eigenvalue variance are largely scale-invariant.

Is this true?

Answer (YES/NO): NO